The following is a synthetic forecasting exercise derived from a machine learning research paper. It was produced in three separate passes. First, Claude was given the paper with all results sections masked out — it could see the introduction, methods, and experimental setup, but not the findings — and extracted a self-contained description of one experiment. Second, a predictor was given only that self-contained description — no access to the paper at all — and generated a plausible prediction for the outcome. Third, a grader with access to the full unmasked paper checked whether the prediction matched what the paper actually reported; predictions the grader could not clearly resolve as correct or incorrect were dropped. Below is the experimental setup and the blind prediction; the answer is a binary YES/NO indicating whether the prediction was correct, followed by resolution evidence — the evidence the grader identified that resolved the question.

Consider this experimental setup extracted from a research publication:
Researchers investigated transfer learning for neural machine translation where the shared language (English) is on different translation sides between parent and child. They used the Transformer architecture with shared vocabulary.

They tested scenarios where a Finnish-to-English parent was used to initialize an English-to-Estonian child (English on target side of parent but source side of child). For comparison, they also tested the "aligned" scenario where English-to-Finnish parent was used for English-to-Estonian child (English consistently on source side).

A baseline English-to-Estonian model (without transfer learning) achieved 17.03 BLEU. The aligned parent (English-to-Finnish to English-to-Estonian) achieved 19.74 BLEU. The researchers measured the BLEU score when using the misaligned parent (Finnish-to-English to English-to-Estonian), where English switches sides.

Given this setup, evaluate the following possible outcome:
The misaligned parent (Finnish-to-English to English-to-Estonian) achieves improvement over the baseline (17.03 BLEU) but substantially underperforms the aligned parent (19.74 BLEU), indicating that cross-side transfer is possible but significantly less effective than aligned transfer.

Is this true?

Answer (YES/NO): YES